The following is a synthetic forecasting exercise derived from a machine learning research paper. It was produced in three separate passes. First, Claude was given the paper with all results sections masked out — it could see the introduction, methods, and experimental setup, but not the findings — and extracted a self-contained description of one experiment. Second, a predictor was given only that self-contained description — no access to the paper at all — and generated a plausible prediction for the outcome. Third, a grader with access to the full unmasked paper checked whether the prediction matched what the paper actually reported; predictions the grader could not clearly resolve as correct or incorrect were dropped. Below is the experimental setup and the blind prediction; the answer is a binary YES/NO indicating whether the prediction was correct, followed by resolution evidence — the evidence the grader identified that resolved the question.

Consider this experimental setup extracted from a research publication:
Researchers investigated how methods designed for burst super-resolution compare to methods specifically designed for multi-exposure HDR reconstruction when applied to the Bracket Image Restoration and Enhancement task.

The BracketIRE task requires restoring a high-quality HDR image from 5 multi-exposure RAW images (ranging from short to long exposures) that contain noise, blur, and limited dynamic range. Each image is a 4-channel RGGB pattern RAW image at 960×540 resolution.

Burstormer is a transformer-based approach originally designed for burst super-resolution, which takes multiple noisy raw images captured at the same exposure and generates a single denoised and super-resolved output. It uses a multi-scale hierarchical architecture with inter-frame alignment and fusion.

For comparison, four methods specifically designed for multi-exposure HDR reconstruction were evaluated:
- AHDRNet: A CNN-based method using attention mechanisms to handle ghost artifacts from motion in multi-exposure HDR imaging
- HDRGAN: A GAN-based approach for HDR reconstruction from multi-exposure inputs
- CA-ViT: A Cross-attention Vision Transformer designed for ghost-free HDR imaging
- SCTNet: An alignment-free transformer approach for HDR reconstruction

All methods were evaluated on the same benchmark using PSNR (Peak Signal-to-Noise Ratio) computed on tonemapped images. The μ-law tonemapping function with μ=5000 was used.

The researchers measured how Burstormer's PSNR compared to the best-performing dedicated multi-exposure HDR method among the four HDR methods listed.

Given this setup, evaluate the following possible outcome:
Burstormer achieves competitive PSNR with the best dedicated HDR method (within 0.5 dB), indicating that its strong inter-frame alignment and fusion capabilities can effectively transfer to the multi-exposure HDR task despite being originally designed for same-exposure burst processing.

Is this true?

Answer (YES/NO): YES